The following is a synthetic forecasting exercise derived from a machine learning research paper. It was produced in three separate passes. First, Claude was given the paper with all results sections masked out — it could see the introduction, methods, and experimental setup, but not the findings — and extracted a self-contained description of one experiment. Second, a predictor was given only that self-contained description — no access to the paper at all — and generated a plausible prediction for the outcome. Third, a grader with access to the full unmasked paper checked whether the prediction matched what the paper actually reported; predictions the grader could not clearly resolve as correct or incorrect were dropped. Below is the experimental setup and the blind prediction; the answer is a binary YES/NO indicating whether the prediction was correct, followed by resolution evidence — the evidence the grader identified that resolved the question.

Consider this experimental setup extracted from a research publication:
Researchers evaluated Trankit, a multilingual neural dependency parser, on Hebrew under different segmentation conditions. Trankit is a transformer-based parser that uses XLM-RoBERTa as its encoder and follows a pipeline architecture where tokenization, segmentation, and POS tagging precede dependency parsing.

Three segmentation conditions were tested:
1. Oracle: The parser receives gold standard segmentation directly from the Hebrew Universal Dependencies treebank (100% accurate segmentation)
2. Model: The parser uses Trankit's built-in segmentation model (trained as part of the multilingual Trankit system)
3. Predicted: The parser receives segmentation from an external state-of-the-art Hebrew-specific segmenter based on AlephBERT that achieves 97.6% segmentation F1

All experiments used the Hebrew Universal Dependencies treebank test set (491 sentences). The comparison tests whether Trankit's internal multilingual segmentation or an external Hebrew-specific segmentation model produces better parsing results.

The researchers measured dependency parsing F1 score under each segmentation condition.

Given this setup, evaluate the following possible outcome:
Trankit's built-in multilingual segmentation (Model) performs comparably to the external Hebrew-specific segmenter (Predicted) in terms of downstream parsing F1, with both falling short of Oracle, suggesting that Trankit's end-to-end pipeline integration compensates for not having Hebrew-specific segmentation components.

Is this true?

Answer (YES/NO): NO